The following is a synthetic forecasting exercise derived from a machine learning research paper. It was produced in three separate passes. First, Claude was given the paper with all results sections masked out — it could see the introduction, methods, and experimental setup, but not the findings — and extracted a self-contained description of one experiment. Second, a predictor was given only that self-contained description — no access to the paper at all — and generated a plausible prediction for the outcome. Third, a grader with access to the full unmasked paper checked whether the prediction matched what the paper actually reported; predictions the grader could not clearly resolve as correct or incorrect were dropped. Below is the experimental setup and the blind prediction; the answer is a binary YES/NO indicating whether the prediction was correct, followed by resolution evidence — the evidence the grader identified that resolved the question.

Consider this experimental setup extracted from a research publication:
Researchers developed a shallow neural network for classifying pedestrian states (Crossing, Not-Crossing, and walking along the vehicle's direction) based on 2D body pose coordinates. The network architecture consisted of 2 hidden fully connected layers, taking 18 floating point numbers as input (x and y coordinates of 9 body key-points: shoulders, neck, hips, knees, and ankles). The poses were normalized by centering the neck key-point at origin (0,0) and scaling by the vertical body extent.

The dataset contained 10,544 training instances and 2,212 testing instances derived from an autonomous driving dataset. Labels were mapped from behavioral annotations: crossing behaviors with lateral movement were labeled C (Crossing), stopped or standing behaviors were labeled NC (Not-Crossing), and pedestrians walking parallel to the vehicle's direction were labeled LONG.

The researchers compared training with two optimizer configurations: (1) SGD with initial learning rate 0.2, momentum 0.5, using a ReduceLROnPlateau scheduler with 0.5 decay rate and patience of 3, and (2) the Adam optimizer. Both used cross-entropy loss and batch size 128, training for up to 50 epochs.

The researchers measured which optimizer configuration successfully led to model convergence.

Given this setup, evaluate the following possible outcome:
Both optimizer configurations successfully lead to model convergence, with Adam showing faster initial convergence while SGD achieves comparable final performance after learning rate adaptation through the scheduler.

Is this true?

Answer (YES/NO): NO